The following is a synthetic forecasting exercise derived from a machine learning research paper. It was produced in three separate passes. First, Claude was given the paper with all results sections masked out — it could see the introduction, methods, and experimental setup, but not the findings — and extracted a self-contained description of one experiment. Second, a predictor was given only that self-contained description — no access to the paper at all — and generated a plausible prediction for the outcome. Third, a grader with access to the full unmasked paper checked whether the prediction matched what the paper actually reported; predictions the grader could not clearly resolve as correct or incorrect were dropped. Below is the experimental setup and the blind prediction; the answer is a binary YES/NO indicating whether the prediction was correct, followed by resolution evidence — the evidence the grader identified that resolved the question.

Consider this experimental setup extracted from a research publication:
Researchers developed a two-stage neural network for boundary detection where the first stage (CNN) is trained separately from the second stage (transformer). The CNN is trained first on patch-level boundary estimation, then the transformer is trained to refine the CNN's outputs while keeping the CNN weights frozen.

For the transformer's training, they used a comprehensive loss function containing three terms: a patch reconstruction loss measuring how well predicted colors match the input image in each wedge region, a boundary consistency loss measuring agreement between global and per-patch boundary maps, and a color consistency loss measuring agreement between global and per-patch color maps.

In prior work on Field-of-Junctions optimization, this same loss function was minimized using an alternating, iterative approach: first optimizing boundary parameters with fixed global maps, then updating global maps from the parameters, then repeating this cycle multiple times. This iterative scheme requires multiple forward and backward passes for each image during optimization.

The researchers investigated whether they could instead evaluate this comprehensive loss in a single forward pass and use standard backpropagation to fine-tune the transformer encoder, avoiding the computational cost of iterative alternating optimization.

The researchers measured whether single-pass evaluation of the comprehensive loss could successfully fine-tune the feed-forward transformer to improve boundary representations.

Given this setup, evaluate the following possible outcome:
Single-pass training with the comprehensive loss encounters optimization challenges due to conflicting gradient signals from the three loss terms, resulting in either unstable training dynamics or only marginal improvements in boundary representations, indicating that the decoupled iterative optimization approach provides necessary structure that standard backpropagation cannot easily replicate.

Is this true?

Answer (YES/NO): NO